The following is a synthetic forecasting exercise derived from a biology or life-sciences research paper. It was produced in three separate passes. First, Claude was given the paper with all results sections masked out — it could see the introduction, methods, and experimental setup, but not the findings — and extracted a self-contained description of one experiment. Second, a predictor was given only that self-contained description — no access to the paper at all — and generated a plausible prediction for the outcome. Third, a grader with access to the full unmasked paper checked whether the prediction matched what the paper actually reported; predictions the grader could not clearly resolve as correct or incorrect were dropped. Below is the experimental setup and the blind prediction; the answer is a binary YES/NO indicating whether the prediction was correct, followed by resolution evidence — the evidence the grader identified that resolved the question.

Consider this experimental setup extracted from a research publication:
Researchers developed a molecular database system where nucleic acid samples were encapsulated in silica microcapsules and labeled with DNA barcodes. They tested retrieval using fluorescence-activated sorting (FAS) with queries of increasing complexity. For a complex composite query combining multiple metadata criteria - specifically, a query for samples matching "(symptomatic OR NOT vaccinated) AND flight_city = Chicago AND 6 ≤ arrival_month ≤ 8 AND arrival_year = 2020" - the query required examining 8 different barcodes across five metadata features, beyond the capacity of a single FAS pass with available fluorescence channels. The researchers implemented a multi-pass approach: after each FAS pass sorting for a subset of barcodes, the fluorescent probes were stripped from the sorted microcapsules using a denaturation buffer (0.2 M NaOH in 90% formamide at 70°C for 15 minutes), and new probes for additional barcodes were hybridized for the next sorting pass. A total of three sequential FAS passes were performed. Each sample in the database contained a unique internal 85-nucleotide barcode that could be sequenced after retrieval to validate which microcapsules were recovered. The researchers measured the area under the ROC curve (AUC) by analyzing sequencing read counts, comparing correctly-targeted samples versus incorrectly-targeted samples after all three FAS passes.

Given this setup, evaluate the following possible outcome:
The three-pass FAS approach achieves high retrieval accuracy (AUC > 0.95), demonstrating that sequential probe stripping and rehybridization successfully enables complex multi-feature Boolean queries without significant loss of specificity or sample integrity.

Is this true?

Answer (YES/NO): YES